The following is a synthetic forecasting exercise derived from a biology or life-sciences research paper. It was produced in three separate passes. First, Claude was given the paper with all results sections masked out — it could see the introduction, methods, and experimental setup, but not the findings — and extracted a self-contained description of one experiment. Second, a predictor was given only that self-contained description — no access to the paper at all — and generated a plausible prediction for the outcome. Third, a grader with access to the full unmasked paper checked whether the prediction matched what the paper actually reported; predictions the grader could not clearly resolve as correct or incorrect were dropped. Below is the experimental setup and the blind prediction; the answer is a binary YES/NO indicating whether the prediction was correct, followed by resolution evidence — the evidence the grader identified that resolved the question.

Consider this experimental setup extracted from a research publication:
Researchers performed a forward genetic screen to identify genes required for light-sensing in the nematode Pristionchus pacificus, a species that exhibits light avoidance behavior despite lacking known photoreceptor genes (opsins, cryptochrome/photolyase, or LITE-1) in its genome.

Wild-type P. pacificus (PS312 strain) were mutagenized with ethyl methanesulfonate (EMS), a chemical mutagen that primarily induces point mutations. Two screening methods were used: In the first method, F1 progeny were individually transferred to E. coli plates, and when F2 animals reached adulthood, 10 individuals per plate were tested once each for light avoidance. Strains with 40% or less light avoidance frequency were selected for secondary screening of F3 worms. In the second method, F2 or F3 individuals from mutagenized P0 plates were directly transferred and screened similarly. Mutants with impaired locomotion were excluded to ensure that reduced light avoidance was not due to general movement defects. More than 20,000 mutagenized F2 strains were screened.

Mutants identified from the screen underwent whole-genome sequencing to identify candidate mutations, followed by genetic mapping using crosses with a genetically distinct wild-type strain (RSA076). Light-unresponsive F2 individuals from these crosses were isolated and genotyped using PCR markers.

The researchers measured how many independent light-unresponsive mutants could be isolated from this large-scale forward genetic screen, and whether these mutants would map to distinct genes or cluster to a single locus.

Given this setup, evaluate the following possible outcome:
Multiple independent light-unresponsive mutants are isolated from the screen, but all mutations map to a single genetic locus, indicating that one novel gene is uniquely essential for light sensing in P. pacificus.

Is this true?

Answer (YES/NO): NO